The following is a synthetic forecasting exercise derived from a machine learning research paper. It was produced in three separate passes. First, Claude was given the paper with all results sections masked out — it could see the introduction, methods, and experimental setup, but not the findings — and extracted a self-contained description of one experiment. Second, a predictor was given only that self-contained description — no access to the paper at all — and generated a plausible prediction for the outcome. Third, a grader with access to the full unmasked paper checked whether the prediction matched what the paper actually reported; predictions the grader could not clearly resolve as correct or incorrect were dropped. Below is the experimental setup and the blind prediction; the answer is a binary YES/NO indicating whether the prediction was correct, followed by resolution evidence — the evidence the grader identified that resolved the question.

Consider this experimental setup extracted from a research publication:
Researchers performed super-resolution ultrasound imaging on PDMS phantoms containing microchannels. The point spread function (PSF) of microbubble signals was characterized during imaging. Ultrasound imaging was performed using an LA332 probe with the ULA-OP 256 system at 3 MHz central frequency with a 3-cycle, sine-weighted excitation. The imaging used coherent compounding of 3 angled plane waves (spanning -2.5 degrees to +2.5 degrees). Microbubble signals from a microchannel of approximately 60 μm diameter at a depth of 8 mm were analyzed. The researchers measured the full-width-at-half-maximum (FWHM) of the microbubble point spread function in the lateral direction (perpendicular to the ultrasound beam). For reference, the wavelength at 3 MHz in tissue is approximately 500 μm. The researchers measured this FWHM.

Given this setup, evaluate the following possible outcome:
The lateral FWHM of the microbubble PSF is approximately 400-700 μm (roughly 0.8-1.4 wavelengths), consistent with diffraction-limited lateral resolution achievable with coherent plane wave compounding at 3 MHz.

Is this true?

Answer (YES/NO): YES